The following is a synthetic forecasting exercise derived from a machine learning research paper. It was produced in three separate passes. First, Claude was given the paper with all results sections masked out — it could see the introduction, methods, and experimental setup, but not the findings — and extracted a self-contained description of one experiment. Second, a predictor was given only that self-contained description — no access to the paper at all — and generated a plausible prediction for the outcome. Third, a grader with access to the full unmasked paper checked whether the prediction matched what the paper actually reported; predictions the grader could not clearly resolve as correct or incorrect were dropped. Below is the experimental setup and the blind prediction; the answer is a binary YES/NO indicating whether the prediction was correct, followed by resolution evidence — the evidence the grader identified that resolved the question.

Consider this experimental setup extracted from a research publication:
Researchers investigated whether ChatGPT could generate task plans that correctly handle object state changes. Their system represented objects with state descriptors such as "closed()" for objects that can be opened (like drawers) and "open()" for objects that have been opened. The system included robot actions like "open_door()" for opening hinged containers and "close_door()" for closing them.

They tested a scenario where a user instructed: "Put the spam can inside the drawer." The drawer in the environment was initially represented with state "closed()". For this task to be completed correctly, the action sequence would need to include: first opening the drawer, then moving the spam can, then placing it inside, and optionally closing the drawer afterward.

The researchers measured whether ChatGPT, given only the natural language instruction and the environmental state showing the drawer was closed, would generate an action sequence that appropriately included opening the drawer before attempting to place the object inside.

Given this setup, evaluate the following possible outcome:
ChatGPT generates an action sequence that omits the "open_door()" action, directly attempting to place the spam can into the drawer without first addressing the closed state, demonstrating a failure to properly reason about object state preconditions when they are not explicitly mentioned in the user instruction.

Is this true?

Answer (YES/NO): YES